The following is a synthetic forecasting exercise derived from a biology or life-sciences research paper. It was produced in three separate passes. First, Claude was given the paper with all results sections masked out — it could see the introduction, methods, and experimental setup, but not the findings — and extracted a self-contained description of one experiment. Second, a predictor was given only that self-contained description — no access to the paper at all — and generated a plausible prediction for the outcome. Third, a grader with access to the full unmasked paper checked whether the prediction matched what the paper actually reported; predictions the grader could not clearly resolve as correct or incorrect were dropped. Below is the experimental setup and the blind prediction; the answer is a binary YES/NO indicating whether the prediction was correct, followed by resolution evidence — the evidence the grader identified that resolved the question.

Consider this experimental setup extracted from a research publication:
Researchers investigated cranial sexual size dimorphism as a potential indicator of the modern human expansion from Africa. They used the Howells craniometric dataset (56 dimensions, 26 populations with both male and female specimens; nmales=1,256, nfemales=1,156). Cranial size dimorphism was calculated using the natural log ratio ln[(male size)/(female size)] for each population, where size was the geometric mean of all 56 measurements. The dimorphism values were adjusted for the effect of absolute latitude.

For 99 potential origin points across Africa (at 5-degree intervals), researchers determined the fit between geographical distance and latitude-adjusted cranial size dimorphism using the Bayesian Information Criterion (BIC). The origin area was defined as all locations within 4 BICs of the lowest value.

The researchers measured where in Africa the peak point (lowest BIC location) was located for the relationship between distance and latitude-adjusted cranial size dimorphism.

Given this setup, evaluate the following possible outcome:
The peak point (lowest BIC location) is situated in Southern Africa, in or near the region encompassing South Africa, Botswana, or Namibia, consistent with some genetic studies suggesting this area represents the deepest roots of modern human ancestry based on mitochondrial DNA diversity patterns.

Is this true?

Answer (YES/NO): YES